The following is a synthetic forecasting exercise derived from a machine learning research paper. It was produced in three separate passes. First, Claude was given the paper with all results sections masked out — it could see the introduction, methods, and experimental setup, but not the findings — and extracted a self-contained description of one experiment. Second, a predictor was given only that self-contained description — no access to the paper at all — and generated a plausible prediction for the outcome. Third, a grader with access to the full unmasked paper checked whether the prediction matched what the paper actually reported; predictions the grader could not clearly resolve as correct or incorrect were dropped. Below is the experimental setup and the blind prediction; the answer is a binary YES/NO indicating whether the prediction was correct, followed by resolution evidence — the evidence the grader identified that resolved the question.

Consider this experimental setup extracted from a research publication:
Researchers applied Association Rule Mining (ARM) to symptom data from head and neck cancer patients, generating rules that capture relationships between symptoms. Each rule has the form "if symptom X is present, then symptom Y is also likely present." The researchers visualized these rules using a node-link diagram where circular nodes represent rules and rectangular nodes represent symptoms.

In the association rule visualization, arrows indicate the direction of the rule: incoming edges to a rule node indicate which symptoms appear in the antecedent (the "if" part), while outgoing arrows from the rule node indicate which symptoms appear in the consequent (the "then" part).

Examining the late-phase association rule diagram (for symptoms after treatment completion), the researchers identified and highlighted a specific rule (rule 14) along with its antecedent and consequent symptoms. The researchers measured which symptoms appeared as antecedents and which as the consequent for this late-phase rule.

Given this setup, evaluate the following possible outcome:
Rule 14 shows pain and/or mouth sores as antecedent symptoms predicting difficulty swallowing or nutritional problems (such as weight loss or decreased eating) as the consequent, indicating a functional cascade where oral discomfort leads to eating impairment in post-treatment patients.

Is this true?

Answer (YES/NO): NO